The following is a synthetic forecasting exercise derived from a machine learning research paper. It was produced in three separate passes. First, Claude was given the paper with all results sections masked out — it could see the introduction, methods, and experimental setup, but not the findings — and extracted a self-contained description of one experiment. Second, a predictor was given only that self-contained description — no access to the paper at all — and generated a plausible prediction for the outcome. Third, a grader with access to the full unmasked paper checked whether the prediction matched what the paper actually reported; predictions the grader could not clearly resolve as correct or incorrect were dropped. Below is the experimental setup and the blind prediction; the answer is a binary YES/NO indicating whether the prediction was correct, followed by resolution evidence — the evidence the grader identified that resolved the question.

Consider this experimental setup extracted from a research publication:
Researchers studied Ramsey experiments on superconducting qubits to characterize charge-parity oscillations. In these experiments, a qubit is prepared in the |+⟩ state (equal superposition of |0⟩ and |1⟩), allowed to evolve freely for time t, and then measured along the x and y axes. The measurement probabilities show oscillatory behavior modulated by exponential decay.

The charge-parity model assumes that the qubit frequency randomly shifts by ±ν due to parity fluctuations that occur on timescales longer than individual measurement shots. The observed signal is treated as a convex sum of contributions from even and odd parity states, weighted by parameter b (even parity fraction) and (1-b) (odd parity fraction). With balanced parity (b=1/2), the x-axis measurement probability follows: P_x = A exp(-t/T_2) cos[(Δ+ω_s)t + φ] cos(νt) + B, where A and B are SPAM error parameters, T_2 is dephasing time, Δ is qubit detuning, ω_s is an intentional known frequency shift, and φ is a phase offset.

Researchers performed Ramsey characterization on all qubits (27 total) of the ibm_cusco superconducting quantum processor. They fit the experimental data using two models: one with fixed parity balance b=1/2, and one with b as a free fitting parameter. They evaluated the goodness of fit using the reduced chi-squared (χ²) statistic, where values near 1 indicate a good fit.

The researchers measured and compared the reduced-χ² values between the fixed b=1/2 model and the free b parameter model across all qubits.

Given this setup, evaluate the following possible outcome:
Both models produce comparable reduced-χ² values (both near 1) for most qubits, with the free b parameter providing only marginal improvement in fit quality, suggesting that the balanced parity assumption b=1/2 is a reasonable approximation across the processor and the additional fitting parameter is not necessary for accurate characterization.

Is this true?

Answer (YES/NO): YES